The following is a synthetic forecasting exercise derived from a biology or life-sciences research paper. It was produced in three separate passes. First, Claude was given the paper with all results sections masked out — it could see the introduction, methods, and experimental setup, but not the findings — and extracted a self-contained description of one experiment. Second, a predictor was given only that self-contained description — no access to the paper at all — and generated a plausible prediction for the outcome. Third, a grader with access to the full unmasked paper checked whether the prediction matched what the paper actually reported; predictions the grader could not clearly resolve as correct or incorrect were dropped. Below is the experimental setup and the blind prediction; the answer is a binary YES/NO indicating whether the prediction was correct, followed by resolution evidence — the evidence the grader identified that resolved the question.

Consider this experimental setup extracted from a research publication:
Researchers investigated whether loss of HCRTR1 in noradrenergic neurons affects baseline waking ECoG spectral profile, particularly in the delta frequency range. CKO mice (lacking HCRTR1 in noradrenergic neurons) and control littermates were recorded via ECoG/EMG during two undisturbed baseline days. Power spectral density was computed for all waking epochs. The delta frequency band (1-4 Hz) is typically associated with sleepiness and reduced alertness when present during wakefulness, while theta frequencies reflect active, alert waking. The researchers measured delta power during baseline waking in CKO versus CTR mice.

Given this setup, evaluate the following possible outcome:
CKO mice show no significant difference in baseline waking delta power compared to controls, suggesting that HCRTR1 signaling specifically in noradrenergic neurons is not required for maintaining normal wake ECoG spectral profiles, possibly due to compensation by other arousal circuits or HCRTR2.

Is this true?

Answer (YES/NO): NO